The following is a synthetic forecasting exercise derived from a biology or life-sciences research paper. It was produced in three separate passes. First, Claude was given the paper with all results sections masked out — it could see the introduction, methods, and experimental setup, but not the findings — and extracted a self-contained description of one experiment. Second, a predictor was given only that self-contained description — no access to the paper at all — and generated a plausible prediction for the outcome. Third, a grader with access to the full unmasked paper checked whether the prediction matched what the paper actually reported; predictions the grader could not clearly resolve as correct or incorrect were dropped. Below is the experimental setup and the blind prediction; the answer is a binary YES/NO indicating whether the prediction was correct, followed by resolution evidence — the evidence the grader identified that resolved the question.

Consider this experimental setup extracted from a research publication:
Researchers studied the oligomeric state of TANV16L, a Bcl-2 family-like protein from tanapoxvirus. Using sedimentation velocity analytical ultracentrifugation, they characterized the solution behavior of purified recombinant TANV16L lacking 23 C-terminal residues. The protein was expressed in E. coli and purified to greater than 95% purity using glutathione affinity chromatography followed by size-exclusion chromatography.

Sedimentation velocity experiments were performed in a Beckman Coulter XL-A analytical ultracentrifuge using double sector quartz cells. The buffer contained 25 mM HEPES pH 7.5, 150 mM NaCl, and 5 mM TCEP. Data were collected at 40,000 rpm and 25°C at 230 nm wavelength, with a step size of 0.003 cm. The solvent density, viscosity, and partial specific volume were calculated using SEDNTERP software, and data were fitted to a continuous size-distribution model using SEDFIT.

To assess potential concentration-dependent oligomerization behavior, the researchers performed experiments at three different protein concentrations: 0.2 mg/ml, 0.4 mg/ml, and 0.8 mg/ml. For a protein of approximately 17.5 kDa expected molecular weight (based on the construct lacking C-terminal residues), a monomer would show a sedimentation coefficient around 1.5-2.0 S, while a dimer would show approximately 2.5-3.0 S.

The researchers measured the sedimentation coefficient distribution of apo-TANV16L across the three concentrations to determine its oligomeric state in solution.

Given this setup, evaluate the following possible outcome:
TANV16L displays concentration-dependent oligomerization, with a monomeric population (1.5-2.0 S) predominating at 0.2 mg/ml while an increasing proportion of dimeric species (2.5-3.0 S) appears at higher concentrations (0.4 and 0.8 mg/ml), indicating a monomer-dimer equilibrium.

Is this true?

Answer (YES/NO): NO